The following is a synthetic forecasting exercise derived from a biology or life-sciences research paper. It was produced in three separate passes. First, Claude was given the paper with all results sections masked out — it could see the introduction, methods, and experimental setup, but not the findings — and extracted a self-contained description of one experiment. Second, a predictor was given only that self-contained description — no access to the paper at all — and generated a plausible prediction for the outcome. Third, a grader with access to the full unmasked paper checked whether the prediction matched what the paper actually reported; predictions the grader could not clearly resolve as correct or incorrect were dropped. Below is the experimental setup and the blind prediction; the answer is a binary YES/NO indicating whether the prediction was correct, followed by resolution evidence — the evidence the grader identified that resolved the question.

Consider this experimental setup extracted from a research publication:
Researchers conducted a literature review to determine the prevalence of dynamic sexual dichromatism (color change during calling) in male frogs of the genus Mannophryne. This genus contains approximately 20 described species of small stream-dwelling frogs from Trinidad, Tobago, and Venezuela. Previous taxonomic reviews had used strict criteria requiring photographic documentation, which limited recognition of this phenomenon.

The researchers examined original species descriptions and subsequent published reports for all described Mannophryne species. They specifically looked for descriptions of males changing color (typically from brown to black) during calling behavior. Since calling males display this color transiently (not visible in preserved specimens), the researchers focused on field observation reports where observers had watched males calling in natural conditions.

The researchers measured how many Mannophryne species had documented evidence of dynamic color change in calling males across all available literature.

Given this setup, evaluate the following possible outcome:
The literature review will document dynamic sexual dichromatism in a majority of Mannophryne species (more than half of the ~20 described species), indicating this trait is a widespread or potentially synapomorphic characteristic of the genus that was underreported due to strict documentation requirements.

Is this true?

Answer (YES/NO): NO